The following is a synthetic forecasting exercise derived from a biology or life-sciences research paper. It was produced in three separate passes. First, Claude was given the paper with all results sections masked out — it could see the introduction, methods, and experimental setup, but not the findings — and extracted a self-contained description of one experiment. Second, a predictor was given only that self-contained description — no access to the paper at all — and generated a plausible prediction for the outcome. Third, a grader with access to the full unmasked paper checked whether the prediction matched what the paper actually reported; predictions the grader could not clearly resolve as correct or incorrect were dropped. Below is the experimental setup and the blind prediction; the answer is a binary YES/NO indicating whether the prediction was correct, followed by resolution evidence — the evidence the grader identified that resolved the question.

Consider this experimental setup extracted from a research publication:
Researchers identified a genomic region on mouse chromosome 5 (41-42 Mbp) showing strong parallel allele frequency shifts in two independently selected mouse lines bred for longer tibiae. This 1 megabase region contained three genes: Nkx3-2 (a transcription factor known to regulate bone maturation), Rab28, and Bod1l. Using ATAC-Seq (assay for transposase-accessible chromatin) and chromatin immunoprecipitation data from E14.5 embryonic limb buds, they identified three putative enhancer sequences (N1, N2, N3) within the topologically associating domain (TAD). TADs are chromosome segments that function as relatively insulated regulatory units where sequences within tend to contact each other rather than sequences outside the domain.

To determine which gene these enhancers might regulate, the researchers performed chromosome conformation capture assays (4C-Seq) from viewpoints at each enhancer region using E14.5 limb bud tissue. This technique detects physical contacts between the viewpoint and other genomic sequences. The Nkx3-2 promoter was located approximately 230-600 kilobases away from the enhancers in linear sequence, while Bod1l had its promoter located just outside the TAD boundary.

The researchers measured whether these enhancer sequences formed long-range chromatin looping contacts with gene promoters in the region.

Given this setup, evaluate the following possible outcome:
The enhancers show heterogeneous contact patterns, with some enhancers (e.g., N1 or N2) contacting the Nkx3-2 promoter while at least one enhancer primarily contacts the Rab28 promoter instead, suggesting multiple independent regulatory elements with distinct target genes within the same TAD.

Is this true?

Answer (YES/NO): NO